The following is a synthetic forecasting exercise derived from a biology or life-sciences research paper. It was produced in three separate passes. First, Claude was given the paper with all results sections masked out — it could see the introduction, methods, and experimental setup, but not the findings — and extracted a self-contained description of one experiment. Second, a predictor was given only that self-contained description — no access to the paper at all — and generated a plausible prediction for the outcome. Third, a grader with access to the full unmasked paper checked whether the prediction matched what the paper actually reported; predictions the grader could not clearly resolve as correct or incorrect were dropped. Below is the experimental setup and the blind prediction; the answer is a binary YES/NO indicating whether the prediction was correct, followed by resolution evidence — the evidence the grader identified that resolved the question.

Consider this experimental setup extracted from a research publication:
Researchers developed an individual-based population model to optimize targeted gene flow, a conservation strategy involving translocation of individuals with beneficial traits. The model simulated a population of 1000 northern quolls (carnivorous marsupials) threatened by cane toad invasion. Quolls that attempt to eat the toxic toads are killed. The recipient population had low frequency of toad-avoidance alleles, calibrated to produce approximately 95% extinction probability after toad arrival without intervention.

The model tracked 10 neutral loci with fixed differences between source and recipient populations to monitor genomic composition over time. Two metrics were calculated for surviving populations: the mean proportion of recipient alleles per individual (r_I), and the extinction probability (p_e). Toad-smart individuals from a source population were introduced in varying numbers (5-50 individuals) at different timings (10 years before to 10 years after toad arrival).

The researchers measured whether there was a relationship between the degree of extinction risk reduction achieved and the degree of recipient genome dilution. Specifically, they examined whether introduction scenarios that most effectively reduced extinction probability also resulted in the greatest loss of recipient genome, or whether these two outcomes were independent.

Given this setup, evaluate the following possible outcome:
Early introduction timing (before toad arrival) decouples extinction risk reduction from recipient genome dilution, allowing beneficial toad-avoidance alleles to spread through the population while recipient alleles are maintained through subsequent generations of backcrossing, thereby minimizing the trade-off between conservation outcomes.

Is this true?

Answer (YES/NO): YES